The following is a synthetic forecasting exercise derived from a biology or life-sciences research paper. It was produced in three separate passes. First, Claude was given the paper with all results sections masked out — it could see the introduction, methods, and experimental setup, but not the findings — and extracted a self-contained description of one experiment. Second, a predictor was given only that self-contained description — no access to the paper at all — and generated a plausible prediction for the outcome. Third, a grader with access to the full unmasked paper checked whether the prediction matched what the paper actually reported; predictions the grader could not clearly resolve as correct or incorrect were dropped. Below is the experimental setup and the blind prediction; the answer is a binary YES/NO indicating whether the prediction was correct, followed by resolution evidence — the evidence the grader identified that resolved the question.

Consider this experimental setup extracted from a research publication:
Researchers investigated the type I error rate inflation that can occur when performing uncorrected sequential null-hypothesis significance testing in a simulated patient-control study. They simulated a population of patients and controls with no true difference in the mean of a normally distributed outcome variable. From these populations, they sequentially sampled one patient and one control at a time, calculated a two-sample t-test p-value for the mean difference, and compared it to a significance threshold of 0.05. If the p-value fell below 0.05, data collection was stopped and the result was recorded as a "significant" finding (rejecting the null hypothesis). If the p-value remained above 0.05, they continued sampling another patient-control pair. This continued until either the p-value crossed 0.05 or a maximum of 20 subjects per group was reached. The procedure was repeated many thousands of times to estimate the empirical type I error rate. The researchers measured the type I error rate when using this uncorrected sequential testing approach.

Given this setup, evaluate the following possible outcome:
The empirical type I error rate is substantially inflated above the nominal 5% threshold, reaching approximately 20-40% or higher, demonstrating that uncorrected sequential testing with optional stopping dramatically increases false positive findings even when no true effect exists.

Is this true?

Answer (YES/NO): YES